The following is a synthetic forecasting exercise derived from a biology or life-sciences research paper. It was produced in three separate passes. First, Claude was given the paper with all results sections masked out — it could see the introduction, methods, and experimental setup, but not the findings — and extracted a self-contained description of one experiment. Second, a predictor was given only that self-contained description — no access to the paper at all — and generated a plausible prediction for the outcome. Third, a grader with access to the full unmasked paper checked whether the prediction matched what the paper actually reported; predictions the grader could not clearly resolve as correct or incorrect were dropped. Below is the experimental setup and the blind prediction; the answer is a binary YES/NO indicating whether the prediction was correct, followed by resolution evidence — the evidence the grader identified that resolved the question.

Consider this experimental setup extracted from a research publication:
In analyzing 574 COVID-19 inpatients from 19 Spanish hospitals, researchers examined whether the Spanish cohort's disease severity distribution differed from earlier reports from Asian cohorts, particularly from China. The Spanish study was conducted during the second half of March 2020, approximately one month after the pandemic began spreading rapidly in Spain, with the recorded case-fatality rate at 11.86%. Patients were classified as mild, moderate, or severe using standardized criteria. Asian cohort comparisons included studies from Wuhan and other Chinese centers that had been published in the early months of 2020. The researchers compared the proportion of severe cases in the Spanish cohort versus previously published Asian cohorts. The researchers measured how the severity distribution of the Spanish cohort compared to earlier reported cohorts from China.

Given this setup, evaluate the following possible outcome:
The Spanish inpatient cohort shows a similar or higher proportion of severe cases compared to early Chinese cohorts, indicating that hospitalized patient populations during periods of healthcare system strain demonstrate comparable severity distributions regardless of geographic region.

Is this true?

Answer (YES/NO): YES